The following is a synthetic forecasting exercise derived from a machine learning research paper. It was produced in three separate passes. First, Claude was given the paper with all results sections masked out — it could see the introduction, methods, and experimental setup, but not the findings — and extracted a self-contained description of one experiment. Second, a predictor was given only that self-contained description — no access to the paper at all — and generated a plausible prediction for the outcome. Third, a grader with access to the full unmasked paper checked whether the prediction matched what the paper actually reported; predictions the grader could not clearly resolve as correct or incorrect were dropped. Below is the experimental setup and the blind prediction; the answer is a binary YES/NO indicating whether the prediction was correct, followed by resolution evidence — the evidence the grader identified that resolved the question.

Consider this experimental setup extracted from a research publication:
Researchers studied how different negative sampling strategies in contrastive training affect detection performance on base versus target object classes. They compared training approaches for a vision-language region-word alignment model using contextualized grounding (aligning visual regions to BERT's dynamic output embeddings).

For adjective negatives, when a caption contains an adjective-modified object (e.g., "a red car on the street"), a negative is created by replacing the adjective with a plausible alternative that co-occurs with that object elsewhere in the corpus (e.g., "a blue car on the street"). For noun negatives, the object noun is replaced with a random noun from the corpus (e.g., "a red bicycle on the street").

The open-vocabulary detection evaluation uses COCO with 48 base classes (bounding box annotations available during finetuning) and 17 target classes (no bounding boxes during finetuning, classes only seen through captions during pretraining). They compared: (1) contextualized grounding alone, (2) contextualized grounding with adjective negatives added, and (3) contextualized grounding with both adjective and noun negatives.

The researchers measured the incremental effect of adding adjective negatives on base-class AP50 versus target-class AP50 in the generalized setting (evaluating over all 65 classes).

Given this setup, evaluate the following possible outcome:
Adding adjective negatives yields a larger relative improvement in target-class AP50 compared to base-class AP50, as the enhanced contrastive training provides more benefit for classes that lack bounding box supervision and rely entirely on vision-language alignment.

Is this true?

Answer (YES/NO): NO